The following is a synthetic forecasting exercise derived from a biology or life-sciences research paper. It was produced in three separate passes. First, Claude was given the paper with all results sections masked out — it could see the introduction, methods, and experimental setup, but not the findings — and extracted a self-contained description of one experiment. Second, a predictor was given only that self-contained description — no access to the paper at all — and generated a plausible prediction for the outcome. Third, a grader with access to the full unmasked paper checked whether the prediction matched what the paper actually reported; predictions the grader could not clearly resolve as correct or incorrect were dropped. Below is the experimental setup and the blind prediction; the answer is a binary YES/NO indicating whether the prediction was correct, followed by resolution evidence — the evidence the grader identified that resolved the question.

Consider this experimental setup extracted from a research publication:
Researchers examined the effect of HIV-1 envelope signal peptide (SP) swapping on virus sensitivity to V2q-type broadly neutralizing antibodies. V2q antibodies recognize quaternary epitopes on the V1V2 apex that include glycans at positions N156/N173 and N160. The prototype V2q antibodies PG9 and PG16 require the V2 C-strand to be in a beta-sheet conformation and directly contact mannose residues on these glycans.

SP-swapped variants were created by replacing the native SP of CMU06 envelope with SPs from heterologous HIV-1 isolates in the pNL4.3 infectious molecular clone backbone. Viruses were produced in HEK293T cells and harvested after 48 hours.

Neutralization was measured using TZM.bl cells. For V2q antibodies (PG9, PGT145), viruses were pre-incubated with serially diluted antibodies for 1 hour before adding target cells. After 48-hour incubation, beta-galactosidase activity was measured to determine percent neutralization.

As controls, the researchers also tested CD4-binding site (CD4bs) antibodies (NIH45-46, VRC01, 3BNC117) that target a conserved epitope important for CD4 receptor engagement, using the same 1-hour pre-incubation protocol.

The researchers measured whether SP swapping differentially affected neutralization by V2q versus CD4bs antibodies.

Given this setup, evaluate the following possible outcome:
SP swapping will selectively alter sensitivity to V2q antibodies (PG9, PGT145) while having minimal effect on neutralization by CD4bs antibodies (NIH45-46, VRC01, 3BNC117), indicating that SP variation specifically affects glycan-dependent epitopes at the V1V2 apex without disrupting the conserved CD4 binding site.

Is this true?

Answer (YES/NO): NO